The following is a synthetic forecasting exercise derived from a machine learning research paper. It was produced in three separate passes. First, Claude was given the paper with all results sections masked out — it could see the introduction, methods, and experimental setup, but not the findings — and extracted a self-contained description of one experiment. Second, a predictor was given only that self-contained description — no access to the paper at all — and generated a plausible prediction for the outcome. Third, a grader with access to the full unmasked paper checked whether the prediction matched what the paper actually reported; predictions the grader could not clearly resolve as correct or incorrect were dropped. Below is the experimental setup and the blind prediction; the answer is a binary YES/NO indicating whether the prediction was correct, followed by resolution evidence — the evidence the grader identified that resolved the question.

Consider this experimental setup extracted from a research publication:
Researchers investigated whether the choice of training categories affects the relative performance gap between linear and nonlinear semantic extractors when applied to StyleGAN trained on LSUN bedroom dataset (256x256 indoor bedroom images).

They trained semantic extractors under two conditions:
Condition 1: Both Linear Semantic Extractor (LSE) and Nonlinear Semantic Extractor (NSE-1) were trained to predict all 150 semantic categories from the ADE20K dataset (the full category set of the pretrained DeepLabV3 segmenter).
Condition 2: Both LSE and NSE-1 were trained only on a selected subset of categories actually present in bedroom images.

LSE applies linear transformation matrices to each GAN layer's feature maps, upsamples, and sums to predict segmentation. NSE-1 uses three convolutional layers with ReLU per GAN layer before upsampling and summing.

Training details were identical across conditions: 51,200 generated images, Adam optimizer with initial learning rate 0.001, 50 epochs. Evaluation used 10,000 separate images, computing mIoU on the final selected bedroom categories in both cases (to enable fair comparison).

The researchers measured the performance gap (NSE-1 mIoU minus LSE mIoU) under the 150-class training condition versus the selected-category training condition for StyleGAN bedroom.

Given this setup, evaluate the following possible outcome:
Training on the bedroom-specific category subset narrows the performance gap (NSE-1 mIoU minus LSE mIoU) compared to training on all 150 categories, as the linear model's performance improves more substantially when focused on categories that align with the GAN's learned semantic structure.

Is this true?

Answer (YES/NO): NO